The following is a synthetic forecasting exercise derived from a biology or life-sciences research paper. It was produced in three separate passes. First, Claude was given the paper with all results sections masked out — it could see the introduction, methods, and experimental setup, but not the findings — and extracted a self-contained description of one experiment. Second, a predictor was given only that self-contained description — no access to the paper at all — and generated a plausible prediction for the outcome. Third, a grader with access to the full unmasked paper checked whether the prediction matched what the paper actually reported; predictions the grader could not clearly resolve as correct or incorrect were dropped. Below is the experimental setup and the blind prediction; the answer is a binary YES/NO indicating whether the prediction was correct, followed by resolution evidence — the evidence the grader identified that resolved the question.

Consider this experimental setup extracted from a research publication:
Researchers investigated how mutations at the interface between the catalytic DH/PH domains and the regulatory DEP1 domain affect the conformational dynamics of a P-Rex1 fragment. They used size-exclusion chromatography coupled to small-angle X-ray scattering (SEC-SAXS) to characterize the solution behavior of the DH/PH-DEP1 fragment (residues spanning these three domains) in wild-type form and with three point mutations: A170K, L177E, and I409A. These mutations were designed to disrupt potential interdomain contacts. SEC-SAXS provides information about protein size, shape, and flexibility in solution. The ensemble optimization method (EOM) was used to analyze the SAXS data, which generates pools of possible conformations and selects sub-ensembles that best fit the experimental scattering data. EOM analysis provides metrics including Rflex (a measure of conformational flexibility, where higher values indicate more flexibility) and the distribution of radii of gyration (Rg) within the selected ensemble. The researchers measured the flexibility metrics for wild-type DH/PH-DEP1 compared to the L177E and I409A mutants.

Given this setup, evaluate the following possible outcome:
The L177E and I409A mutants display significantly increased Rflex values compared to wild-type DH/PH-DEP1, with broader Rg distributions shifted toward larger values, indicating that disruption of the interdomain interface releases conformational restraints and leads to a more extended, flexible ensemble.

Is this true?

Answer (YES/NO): YES